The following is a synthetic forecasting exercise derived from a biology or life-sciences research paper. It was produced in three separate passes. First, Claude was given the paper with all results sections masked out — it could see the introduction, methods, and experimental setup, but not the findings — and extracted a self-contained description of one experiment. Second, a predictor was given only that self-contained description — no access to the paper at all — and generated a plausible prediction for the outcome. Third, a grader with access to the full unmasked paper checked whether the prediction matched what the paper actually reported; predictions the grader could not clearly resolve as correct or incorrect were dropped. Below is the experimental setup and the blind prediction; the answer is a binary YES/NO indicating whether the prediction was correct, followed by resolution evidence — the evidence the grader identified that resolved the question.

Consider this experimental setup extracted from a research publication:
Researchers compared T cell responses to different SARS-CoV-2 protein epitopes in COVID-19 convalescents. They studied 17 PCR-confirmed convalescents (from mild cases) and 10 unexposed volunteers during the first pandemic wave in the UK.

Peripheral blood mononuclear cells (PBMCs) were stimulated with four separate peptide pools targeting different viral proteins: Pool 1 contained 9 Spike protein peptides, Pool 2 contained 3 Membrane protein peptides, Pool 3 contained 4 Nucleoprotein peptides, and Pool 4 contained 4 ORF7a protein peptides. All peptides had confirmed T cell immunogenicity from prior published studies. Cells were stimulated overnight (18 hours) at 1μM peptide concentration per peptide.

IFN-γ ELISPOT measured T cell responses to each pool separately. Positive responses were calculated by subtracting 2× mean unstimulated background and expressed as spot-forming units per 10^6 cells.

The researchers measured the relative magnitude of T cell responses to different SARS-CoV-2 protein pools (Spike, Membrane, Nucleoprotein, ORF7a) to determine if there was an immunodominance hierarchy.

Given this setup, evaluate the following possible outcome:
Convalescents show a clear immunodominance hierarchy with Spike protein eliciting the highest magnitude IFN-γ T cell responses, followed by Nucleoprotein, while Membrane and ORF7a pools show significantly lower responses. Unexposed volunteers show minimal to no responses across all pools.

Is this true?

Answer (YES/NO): NO